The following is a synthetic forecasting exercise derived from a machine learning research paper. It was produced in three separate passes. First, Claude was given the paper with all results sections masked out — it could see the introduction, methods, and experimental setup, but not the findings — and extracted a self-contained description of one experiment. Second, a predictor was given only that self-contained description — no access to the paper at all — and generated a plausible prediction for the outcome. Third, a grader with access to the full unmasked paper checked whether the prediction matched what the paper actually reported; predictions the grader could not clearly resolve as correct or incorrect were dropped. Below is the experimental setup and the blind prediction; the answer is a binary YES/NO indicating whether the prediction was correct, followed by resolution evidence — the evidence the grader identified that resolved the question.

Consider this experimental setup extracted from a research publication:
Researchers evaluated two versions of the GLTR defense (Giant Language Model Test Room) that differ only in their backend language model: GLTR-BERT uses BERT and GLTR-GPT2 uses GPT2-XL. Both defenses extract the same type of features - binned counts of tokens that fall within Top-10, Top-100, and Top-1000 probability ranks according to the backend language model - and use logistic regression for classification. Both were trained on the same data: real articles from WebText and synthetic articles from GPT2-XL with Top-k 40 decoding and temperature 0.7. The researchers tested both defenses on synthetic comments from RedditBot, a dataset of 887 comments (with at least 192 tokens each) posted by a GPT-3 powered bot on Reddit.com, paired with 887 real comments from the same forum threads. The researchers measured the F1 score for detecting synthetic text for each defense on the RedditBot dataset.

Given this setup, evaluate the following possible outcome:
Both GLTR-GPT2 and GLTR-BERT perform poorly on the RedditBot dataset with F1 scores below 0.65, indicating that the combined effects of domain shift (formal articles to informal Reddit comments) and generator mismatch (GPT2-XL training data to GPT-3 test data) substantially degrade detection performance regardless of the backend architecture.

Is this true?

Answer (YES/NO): NO